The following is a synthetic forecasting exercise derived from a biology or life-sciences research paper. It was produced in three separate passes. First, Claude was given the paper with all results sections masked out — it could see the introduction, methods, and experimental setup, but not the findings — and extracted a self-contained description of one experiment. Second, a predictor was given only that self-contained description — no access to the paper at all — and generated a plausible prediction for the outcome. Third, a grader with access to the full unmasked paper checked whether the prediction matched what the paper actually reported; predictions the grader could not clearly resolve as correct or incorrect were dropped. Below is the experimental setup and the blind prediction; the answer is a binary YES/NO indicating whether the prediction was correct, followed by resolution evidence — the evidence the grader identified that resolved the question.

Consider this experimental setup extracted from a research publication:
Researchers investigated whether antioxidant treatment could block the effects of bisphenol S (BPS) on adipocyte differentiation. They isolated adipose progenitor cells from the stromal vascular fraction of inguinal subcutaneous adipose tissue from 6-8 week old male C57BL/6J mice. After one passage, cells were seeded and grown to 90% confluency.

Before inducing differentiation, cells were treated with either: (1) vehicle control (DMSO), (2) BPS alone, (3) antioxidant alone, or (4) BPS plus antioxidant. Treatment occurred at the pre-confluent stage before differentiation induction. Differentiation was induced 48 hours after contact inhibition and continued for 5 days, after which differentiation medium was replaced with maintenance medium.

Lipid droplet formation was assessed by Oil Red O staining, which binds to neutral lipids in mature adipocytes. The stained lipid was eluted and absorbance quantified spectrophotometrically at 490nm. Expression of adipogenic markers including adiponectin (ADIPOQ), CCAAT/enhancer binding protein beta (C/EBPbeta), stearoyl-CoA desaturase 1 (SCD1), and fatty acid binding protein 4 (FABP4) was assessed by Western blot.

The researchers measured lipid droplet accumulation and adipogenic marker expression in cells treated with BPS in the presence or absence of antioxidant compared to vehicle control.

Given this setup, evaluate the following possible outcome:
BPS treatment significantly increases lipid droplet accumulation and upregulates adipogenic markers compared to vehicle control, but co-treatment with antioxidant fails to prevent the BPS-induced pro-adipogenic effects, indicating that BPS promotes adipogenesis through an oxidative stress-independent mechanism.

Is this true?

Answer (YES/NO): NO